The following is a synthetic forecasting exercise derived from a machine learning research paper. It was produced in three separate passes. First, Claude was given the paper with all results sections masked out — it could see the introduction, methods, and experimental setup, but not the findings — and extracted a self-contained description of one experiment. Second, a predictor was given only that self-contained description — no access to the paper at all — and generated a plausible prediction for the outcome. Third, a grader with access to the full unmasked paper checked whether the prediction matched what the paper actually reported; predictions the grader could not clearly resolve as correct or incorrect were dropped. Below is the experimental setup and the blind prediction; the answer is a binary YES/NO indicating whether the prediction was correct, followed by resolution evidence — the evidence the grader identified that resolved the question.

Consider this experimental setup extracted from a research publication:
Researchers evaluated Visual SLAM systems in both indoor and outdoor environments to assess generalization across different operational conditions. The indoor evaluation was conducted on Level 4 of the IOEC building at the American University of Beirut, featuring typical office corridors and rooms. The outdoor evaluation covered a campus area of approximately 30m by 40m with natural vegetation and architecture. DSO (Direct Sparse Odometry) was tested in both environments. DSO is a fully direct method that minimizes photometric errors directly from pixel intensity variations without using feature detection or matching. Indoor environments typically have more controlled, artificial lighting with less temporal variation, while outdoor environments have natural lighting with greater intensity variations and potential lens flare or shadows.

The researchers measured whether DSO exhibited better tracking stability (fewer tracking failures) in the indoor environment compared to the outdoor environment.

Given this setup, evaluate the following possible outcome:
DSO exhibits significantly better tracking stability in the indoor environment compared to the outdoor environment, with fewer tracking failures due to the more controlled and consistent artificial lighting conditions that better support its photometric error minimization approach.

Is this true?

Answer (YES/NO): NO